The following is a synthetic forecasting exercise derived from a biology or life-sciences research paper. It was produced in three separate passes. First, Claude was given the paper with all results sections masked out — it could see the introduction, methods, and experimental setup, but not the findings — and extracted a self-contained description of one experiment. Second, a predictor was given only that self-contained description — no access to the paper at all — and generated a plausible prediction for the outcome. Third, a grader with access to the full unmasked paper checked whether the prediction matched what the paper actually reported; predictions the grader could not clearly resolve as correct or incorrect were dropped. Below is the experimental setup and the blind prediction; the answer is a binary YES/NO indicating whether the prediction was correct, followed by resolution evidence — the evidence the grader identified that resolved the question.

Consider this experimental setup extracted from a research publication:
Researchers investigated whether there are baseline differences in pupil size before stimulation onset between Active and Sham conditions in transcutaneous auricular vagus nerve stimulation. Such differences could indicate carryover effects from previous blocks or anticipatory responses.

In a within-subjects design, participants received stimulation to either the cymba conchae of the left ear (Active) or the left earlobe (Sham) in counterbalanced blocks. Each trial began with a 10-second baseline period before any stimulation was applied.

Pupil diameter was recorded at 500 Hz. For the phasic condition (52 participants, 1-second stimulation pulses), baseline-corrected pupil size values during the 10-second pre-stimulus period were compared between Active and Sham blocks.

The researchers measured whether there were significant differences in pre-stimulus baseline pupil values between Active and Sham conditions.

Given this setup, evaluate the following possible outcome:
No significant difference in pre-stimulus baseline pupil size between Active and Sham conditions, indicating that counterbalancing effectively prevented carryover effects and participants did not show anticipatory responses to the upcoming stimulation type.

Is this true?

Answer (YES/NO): YES